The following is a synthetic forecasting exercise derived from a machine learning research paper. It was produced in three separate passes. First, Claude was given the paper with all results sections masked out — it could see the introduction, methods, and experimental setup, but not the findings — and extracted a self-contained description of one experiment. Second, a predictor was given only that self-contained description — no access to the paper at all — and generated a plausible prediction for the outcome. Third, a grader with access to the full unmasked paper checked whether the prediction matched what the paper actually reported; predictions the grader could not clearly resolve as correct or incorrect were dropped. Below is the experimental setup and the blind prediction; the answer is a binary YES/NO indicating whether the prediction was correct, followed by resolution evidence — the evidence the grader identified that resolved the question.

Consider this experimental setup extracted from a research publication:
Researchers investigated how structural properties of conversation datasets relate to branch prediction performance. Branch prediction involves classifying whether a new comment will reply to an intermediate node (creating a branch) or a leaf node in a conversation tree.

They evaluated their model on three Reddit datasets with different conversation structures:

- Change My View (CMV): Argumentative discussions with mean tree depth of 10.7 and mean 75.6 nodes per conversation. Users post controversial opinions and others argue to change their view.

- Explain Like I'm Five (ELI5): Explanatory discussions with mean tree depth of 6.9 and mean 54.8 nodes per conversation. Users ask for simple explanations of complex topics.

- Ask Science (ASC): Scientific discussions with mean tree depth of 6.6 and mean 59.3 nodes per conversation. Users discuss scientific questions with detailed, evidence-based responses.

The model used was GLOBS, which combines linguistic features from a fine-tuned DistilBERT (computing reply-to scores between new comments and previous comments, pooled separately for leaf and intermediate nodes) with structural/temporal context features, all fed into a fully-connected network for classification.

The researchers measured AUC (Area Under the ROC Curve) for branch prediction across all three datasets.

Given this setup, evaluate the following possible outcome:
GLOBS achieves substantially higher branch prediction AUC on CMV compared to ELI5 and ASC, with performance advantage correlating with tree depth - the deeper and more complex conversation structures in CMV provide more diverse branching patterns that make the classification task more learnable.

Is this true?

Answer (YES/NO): NO